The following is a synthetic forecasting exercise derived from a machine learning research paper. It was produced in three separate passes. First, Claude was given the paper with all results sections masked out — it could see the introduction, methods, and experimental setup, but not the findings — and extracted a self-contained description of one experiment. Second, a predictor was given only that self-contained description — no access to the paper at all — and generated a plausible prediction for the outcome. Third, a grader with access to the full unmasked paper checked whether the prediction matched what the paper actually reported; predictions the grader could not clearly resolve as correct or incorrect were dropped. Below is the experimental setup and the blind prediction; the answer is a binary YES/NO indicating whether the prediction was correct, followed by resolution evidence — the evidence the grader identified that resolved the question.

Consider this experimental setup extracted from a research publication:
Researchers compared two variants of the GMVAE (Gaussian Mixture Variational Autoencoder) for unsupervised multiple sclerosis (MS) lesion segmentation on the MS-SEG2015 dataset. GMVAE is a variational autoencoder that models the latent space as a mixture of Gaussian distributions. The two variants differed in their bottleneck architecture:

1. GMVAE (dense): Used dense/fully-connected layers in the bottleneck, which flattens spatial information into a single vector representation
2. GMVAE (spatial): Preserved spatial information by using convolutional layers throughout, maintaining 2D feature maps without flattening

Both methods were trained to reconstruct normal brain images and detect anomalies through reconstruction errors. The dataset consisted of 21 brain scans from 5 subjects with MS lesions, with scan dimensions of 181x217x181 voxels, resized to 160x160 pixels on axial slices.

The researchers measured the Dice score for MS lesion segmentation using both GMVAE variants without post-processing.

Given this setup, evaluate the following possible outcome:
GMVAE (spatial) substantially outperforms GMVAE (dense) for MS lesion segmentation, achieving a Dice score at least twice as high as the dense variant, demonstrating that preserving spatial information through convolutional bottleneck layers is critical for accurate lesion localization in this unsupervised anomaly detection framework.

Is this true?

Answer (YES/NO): NO